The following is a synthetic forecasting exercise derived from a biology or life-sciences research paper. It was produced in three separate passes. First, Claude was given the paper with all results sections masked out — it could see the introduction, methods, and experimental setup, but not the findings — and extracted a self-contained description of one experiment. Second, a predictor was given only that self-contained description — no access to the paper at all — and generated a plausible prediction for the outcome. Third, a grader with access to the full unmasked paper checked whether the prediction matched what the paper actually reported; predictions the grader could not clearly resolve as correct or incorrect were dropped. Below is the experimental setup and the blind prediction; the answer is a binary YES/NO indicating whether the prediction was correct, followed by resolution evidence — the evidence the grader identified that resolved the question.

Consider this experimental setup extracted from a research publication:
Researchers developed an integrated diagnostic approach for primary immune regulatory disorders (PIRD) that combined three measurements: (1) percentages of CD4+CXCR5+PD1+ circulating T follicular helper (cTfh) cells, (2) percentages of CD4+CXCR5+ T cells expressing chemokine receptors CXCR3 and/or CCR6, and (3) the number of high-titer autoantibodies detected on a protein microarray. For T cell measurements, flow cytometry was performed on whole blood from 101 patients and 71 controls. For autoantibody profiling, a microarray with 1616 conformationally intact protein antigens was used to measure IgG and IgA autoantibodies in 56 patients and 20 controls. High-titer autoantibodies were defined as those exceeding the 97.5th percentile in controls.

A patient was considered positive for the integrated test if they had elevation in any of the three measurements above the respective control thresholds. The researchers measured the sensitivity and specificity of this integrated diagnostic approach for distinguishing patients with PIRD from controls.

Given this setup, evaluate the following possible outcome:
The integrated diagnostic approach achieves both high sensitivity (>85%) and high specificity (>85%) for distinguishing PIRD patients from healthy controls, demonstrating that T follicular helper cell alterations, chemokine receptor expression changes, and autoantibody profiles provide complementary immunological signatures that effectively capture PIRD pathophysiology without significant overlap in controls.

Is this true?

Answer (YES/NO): NO